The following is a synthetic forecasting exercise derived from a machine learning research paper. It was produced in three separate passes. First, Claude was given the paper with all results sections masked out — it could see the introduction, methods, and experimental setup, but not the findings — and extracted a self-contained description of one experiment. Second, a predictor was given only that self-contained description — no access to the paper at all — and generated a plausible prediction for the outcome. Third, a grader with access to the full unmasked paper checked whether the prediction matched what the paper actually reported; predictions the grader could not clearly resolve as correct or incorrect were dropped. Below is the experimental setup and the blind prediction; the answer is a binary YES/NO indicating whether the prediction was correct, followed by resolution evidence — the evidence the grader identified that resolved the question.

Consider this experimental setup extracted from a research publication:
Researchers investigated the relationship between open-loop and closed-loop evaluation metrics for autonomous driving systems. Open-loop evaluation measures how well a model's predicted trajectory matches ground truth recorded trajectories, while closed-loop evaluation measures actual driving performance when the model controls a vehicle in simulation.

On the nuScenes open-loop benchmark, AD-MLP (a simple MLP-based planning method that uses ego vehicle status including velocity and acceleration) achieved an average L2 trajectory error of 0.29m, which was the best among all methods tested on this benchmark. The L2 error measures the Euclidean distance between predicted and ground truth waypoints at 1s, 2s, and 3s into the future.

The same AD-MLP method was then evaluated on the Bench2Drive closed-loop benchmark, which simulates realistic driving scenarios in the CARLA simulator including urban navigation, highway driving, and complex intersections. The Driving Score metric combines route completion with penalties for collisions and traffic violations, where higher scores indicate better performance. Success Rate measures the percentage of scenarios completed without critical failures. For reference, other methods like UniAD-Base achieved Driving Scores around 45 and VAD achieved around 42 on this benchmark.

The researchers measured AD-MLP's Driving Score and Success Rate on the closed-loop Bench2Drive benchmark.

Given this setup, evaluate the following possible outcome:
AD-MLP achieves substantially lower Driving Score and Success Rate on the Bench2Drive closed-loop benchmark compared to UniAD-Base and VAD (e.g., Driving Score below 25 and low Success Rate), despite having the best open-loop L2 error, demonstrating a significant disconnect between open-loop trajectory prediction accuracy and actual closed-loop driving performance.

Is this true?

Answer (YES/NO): YES